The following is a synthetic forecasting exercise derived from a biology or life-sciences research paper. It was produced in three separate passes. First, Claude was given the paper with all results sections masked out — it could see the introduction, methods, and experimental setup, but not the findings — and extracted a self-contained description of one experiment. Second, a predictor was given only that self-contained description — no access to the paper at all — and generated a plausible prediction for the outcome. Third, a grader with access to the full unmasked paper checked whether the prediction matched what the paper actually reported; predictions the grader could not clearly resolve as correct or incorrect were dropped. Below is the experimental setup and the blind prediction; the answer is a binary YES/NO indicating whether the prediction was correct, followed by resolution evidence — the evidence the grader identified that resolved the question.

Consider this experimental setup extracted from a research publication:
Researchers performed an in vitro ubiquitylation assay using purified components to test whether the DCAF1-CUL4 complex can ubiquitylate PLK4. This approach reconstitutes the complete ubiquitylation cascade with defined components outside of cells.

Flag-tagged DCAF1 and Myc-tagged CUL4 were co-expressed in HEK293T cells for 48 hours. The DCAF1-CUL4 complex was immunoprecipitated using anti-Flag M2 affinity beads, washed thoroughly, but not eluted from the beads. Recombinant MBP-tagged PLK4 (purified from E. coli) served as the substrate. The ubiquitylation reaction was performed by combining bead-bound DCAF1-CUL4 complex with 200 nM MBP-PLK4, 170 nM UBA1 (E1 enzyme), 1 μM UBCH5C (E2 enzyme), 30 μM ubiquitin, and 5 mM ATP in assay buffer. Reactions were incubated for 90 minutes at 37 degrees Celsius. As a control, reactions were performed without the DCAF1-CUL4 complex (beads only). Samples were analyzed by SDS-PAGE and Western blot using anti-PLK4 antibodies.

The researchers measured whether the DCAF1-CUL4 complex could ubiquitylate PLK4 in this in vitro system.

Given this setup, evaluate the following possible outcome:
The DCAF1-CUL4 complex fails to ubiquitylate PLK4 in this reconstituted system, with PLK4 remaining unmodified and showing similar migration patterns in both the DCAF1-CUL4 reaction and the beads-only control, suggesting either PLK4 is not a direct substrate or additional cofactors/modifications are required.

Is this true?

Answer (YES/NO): NO